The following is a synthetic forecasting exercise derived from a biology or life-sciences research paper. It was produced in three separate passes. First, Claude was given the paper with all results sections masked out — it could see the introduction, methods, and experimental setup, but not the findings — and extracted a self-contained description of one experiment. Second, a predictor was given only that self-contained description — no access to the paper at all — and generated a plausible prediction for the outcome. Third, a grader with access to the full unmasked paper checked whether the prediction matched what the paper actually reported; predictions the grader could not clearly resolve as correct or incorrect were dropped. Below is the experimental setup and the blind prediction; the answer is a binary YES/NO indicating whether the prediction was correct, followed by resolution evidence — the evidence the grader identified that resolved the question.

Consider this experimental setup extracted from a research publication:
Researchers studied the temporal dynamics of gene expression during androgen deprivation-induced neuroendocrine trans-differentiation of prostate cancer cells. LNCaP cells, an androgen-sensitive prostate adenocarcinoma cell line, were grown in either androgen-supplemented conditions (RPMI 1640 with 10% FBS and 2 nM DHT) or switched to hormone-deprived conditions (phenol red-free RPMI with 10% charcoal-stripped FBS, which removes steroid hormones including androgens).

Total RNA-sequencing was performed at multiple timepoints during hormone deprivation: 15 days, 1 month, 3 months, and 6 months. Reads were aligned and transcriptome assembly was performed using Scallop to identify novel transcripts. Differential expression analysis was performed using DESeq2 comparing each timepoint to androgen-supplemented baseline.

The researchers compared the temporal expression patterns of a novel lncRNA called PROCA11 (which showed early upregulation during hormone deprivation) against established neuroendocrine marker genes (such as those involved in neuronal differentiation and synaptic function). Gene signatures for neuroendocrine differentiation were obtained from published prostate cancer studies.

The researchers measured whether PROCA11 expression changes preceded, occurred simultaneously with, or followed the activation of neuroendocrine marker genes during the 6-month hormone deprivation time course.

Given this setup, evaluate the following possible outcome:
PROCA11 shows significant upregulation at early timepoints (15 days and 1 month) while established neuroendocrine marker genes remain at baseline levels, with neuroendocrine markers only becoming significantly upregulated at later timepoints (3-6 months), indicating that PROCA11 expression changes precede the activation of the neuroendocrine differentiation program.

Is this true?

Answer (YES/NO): NO